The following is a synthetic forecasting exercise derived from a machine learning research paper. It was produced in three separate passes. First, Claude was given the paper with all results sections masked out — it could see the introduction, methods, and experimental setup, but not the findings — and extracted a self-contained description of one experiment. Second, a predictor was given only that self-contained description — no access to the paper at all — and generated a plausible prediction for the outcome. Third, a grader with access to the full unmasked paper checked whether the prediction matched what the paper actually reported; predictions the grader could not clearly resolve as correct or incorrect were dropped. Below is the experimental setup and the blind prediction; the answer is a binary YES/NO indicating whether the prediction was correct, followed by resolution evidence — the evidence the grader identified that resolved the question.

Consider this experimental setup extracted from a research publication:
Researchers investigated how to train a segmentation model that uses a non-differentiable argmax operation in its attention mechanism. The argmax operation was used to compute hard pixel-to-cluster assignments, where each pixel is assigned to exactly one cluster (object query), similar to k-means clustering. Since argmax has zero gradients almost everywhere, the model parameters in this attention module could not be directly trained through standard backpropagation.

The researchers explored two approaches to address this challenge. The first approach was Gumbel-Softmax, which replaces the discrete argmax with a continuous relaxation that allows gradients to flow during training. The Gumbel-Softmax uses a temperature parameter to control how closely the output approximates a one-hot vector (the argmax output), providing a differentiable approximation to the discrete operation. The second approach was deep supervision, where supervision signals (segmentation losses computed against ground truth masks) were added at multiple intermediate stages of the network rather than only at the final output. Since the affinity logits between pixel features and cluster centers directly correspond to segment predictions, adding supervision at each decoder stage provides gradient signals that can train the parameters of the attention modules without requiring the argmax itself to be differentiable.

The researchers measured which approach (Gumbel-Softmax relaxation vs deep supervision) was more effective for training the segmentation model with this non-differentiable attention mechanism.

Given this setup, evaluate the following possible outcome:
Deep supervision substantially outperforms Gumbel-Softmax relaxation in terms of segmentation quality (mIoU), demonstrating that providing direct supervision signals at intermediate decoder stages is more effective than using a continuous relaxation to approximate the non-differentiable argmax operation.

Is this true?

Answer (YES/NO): NO